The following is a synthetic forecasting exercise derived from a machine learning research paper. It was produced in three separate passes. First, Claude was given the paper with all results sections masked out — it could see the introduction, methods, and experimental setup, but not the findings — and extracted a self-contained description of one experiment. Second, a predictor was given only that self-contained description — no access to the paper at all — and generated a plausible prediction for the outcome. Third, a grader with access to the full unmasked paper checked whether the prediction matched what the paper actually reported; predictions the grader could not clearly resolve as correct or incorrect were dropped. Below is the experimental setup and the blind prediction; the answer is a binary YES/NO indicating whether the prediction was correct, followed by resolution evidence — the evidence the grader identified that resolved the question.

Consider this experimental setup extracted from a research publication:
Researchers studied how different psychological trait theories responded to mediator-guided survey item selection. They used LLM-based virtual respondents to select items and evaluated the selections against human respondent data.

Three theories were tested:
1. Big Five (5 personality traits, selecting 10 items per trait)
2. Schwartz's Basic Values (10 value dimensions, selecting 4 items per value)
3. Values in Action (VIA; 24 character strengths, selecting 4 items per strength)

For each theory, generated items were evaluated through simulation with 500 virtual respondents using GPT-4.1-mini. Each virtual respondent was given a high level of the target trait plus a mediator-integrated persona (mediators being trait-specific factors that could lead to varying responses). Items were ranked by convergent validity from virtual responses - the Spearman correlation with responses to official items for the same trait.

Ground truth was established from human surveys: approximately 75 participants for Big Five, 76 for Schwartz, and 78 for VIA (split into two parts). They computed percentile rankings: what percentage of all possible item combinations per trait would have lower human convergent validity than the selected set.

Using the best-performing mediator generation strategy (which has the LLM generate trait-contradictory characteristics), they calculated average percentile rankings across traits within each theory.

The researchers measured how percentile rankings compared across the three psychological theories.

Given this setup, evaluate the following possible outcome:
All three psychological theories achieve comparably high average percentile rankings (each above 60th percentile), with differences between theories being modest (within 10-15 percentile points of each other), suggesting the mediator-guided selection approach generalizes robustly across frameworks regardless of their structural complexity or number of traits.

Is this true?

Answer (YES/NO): YES